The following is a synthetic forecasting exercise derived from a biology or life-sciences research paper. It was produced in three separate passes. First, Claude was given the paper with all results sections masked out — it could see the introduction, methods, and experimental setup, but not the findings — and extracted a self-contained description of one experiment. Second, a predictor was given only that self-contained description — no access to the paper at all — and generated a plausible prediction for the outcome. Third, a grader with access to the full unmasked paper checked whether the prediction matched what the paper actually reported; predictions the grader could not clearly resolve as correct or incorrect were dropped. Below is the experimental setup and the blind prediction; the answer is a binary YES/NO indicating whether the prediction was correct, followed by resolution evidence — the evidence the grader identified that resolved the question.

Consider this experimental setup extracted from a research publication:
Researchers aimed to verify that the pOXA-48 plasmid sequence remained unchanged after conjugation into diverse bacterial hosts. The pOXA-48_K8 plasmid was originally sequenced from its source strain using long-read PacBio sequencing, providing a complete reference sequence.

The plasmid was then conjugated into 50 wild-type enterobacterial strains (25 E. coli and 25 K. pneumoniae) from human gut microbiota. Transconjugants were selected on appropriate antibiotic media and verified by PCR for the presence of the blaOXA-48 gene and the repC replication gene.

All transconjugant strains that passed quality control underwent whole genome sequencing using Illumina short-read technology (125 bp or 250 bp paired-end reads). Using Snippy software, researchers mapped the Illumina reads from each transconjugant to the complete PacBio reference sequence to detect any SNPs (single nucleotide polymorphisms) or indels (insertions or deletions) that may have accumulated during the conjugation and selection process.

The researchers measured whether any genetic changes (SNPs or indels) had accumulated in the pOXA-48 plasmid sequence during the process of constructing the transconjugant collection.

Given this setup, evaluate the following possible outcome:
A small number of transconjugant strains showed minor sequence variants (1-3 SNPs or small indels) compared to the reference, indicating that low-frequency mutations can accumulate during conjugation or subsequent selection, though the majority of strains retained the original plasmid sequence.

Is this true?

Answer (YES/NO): NO